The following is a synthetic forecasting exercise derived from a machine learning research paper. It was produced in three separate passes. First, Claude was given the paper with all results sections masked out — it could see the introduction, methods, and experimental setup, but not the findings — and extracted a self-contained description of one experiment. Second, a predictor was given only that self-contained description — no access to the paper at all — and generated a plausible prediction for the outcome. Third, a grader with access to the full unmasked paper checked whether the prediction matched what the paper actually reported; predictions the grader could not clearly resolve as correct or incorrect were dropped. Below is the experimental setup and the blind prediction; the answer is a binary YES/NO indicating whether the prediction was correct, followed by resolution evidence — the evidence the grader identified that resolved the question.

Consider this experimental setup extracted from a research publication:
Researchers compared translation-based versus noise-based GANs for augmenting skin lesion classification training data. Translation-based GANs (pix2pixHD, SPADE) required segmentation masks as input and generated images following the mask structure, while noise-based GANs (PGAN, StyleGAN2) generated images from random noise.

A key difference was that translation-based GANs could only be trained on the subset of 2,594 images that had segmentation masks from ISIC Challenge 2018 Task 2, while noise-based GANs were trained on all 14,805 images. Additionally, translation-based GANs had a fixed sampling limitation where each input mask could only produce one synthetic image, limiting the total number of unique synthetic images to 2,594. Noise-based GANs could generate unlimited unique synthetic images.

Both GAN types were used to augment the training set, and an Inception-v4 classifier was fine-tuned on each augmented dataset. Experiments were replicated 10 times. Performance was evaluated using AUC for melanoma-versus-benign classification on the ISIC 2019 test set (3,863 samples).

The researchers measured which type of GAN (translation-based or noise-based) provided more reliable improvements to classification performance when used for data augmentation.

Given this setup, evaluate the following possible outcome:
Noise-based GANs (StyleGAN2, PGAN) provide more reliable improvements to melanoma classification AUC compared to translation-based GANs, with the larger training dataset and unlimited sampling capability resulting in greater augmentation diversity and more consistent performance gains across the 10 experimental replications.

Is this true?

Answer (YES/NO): NO